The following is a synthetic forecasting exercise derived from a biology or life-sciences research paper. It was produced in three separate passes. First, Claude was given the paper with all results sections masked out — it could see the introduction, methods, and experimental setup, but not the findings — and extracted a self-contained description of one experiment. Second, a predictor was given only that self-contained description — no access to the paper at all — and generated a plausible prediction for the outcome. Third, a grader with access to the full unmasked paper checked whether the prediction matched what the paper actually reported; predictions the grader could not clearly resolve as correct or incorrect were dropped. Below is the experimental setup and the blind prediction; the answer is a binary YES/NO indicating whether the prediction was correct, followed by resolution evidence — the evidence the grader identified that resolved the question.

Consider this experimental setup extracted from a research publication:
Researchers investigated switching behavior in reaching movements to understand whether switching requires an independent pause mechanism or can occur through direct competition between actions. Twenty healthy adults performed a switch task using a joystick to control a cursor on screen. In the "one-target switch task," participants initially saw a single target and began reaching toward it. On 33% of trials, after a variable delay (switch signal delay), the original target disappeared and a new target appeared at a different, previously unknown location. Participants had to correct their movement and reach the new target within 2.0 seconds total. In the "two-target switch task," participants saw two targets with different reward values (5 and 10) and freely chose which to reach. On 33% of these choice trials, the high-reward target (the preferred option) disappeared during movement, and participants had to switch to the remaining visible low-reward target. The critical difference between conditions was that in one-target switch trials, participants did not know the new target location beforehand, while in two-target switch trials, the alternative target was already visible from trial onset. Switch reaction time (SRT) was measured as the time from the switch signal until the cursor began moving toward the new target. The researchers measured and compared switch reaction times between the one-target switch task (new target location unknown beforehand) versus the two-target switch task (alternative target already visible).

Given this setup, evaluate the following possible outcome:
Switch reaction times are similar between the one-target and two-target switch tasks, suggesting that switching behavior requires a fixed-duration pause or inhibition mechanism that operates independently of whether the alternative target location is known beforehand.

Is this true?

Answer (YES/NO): NO